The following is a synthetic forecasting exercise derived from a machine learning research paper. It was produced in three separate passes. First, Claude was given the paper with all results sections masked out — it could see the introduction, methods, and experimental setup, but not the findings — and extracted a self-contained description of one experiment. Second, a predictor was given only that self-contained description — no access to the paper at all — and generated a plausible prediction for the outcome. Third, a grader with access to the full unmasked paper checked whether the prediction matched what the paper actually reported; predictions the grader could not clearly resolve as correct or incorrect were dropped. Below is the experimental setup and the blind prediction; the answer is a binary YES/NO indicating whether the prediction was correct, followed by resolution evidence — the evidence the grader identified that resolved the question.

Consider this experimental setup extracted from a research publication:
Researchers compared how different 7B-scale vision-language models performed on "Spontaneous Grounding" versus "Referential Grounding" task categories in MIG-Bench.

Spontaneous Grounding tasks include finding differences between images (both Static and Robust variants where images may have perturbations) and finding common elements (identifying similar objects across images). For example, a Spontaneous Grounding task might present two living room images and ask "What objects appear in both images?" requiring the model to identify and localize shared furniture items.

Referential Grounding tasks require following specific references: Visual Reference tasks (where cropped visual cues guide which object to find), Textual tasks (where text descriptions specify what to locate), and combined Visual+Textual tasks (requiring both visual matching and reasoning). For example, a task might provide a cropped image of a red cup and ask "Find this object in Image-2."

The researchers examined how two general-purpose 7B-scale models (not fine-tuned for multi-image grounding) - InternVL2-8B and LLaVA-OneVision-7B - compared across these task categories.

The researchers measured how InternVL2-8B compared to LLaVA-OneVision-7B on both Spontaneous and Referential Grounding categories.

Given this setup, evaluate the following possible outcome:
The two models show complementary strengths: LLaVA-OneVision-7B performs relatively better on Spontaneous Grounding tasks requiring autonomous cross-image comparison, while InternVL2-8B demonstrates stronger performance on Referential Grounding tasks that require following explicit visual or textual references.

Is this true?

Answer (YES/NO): NO